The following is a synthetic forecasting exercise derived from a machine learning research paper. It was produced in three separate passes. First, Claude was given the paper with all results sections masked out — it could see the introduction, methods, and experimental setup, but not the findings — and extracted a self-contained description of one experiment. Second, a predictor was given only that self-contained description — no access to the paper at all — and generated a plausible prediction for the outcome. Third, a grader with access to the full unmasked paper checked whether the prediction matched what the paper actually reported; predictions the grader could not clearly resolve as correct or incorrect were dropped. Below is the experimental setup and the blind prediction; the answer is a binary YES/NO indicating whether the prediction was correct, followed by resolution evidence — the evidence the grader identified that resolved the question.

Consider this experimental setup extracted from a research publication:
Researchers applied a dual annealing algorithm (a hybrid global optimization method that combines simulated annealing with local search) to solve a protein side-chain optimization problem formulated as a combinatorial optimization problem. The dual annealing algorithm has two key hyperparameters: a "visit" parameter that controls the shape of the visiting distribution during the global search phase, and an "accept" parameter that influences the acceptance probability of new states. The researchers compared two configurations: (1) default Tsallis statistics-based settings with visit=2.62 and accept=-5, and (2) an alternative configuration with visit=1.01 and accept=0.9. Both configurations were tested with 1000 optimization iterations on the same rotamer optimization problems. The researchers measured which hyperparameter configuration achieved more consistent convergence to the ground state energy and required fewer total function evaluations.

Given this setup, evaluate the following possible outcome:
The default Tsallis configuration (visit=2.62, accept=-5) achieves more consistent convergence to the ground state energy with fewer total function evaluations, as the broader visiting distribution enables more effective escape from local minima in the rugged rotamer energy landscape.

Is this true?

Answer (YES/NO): NO